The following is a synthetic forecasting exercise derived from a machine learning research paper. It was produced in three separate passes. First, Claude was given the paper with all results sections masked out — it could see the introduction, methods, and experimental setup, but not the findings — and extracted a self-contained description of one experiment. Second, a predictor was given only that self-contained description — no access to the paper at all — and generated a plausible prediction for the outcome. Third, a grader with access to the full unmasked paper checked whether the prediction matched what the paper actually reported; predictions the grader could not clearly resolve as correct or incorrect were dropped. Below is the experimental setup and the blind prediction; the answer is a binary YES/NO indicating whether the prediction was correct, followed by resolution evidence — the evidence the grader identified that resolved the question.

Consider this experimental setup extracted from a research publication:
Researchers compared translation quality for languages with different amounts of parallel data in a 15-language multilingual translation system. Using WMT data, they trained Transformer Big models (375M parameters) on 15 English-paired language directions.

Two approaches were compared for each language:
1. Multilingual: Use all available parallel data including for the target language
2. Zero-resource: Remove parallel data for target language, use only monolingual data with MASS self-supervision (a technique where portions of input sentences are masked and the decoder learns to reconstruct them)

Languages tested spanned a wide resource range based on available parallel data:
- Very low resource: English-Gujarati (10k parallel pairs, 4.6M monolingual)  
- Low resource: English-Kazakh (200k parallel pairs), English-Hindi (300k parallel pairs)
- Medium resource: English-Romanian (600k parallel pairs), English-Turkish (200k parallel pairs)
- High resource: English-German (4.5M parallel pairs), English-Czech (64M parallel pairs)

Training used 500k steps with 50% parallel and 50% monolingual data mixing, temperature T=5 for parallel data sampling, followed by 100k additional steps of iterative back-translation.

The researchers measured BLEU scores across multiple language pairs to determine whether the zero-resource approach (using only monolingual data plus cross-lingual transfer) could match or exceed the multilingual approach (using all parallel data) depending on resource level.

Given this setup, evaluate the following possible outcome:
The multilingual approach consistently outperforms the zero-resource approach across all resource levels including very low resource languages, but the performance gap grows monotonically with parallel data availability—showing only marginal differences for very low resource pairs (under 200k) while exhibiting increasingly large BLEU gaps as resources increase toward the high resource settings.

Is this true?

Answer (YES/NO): NO